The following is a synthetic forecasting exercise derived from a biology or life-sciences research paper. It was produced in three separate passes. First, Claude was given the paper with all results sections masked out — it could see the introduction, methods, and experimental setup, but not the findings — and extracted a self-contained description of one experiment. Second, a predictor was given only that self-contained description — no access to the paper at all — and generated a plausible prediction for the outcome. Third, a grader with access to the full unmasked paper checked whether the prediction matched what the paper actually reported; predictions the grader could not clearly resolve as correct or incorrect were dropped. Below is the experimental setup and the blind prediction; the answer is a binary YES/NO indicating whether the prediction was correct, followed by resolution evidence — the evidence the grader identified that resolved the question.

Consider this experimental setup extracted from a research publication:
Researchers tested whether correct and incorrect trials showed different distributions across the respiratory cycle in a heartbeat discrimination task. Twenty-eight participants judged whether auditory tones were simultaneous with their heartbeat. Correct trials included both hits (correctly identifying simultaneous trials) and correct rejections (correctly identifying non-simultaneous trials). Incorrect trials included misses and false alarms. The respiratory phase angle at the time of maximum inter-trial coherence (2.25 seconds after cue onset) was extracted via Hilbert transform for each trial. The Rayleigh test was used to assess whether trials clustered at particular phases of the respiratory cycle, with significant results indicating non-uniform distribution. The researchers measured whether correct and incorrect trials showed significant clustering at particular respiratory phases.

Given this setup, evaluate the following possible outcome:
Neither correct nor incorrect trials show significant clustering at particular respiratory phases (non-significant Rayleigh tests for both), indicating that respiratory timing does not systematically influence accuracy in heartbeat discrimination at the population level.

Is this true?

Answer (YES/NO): NO